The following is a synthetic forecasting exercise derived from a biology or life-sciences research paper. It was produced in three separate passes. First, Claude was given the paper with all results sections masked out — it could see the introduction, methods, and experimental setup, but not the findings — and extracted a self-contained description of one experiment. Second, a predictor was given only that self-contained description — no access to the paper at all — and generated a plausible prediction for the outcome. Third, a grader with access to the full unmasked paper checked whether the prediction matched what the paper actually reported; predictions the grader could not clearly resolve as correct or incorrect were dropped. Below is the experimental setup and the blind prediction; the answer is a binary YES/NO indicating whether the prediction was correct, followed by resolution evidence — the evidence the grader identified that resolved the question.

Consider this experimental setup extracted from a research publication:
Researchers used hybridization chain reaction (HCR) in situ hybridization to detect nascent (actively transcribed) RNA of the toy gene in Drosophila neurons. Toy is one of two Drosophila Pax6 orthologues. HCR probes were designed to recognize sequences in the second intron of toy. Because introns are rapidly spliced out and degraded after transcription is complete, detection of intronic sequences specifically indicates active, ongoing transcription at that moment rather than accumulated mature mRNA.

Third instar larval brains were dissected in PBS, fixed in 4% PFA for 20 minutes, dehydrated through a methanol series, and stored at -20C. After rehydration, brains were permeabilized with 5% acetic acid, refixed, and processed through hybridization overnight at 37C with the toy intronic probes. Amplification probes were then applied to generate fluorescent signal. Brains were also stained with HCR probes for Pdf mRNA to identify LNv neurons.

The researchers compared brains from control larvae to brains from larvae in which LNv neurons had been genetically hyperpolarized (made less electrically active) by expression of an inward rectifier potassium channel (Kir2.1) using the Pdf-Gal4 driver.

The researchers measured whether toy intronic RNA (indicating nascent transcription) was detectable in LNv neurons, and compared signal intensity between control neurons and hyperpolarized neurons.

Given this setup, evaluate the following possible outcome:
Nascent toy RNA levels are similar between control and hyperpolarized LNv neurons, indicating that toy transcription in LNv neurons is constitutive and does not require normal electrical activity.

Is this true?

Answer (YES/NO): NO